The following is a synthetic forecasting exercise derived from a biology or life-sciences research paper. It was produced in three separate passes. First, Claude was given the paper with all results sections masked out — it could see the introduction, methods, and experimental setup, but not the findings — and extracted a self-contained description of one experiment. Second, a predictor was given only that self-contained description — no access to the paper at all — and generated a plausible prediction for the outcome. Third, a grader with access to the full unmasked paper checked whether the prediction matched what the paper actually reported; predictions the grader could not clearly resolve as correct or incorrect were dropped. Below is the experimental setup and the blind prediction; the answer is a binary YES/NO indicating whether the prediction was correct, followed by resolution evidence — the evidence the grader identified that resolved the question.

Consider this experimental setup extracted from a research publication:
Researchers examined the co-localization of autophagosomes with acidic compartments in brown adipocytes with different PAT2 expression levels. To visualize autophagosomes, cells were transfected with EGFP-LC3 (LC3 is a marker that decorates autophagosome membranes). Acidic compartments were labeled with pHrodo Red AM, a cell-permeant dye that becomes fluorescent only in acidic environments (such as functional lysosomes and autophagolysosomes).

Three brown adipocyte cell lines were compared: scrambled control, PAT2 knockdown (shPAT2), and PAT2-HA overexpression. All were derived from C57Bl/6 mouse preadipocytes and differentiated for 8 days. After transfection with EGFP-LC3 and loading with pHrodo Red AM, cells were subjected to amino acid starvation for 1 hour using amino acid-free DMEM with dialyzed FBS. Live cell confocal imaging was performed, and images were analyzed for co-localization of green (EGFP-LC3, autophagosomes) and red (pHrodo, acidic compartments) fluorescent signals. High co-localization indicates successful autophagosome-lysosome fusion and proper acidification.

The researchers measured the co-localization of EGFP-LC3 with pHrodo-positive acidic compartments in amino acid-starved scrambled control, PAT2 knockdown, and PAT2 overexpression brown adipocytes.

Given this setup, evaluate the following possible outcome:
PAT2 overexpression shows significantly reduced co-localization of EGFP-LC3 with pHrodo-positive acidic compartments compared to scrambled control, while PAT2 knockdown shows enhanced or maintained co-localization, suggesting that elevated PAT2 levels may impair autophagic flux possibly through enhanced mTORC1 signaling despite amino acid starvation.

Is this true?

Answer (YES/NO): NO